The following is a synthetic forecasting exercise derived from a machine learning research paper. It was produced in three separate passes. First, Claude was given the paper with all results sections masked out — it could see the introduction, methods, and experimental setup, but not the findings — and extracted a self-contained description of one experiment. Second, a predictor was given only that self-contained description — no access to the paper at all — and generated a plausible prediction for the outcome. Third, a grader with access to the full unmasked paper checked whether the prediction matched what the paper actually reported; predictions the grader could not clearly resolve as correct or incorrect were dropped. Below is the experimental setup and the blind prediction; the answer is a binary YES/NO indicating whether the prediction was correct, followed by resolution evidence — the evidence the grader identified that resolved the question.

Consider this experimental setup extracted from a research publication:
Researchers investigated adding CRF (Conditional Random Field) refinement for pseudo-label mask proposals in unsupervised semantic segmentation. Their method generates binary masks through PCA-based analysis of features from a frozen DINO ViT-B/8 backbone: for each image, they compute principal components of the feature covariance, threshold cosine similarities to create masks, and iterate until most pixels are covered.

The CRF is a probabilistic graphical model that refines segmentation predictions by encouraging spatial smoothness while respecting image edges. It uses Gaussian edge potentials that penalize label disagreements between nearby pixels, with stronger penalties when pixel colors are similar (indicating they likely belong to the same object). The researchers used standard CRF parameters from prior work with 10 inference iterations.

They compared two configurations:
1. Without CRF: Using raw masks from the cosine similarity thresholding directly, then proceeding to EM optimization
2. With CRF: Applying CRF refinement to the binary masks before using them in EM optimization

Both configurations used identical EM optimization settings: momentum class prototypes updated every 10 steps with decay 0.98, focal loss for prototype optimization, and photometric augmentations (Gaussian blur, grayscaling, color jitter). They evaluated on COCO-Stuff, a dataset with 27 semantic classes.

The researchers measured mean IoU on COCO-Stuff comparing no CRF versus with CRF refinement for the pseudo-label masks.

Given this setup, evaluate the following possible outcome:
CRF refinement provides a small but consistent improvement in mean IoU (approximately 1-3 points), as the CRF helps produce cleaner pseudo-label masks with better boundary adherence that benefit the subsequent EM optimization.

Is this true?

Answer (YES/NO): YES